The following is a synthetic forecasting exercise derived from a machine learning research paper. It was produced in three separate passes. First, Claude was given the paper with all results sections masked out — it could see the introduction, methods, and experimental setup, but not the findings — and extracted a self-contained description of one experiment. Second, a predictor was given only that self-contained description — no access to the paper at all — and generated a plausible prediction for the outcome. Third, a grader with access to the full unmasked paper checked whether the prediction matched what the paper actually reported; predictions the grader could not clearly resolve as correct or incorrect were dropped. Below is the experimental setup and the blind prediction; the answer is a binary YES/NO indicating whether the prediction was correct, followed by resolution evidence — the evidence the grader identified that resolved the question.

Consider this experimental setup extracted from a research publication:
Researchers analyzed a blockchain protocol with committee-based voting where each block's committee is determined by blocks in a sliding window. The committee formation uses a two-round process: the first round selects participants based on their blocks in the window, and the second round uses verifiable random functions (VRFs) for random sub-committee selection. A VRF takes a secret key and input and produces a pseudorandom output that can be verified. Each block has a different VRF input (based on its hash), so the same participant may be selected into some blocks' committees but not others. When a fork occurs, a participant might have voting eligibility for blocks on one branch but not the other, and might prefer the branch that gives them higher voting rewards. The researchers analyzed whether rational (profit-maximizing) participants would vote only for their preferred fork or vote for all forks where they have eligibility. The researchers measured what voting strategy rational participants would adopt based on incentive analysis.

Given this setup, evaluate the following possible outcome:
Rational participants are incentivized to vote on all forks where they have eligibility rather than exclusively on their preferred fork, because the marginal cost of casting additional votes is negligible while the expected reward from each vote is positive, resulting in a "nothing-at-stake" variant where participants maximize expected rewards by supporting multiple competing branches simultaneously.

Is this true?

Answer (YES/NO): YES